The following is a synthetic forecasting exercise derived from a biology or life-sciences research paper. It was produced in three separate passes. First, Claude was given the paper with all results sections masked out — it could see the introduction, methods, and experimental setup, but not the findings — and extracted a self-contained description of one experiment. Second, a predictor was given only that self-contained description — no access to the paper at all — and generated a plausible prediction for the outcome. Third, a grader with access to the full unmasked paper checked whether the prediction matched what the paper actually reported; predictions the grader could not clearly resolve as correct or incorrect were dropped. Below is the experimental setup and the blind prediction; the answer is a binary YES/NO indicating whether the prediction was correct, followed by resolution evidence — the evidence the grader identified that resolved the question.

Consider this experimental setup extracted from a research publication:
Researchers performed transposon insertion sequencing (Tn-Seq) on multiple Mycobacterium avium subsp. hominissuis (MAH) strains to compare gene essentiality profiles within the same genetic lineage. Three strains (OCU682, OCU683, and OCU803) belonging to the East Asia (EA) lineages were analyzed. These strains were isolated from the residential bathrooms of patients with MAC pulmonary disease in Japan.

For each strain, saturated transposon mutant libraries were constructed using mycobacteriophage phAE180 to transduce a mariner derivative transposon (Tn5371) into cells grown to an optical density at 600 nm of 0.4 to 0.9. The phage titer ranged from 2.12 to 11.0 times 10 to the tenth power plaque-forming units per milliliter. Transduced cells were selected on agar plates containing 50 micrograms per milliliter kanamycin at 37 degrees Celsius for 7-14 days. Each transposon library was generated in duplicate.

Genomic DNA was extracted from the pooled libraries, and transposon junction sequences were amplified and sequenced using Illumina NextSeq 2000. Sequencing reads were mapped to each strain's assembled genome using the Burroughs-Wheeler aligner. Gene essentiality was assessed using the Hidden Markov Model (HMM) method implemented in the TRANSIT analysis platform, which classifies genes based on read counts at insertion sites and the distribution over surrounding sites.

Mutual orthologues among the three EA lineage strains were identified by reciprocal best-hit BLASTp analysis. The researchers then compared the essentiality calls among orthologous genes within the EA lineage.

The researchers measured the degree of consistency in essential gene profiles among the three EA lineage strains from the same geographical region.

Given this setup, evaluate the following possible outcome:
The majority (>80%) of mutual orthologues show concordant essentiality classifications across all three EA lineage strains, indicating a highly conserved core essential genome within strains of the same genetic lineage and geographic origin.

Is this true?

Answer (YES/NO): YES